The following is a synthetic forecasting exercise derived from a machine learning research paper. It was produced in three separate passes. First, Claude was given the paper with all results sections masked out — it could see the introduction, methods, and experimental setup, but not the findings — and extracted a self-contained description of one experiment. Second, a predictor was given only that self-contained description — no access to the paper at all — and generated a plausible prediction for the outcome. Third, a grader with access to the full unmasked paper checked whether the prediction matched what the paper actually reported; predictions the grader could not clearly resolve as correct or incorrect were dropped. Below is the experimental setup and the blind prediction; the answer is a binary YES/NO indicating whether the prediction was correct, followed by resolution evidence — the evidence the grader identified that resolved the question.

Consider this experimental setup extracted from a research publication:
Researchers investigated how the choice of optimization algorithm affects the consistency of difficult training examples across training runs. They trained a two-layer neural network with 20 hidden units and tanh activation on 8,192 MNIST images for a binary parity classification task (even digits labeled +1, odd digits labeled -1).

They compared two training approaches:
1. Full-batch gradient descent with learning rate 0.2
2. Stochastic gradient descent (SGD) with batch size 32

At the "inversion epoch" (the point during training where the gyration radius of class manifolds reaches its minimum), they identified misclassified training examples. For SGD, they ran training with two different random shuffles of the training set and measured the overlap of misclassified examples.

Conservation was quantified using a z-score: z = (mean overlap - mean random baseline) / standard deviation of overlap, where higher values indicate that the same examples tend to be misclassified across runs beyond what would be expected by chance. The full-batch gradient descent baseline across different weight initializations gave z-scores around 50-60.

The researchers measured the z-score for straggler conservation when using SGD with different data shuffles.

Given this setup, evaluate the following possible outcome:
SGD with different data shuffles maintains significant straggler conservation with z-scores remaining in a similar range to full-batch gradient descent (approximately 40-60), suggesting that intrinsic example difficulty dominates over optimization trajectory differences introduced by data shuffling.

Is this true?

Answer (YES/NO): NO